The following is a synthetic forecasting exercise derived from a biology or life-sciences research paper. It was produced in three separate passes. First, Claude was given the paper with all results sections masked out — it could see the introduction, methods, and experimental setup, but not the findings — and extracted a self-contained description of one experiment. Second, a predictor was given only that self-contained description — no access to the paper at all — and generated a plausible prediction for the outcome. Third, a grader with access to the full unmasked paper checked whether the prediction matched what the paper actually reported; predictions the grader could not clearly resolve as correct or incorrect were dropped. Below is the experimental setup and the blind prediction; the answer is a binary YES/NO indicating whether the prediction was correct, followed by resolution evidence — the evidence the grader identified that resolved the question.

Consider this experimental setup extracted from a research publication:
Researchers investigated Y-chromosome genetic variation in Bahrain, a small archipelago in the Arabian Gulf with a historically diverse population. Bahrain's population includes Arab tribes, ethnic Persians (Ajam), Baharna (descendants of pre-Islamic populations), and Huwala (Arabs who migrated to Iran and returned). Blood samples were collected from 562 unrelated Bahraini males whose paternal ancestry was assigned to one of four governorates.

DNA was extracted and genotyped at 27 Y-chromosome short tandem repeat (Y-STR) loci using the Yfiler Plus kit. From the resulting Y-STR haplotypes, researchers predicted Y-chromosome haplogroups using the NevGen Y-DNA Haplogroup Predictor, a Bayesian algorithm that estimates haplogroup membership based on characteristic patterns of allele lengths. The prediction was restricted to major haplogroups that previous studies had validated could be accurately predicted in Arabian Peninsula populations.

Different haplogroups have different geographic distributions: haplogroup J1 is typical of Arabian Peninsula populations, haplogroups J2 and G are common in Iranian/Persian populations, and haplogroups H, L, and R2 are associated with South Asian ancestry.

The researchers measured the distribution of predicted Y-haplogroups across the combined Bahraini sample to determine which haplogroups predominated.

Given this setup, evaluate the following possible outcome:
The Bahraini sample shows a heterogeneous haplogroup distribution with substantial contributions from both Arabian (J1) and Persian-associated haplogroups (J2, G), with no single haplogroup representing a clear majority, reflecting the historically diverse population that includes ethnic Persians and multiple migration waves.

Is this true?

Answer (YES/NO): YES